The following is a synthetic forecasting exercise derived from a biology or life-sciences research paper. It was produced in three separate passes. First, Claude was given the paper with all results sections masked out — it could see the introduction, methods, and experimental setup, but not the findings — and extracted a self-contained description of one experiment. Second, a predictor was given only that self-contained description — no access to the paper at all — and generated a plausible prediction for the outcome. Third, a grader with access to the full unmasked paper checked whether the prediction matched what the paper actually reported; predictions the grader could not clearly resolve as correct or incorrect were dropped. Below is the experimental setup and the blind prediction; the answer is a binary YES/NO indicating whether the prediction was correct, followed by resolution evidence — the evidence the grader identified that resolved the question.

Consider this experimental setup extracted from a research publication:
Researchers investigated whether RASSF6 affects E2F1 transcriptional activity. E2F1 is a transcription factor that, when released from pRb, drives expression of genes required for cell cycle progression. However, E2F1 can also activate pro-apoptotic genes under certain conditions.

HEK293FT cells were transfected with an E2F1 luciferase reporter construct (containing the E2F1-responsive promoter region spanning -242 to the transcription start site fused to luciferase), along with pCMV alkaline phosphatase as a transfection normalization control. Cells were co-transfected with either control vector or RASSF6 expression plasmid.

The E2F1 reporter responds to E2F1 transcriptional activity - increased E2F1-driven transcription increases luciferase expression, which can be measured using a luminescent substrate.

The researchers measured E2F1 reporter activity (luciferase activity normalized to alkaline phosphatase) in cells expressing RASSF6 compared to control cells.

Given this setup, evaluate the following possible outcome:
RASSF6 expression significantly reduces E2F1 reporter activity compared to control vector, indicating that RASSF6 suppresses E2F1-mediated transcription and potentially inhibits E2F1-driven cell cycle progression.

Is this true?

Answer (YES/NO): YES